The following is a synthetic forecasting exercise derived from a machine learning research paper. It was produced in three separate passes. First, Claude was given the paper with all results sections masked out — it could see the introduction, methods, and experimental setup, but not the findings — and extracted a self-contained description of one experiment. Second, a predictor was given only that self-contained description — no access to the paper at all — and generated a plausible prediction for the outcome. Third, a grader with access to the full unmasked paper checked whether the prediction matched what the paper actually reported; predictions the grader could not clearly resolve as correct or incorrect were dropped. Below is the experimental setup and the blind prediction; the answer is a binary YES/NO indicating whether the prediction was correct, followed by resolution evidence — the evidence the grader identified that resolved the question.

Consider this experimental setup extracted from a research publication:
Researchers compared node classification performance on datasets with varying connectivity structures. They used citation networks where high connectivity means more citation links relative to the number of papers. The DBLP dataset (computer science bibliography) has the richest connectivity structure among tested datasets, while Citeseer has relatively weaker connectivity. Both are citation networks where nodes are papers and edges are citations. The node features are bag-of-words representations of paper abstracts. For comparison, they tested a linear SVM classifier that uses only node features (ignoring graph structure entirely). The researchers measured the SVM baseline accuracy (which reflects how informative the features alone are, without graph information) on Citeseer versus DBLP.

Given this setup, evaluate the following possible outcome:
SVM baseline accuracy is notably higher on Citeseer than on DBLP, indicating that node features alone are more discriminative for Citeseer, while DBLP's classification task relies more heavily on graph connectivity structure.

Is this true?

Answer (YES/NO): YES